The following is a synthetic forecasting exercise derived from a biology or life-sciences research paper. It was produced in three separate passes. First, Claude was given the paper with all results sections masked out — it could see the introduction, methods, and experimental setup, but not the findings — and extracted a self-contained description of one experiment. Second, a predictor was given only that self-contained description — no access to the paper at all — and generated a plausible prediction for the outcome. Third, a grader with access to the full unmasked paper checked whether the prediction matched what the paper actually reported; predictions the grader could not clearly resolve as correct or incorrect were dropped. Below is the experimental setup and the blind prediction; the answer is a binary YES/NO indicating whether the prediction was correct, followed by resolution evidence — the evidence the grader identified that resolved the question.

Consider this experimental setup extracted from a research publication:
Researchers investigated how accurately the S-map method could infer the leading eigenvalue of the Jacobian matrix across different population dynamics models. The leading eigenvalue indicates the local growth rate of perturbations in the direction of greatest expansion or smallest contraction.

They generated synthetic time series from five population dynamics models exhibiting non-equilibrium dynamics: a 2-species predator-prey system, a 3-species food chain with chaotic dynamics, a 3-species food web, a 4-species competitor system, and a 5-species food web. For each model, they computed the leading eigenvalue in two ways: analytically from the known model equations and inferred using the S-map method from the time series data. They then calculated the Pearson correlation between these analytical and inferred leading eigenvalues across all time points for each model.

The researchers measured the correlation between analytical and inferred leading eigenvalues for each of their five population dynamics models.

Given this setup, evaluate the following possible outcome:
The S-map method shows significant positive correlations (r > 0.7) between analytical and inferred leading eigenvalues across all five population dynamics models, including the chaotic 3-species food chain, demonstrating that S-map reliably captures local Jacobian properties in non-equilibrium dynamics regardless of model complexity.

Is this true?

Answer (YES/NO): NO